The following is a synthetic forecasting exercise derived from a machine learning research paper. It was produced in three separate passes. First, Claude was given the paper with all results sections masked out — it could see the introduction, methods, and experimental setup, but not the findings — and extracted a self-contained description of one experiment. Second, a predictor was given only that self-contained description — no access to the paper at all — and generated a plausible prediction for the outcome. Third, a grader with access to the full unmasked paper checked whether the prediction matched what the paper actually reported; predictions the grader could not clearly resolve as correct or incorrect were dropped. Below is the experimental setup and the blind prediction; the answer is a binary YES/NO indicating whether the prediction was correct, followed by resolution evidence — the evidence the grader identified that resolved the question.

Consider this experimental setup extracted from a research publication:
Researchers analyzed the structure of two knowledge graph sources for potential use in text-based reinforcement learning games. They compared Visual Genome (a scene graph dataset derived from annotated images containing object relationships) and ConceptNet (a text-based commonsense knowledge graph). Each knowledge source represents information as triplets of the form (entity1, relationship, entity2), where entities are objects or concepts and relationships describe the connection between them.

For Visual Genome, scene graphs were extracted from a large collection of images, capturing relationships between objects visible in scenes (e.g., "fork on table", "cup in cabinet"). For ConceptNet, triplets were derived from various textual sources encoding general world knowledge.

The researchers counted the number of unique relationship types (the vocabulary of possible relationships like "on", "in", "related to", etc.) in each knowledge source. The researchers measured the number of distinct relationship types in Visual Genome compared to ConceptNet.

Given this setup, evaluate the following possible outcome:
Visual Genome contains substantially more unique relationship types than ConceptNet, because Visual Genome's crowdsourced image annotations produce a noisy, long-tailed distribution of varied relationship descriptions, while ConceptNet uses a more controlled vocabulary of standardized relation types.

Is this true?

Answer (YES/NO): YES